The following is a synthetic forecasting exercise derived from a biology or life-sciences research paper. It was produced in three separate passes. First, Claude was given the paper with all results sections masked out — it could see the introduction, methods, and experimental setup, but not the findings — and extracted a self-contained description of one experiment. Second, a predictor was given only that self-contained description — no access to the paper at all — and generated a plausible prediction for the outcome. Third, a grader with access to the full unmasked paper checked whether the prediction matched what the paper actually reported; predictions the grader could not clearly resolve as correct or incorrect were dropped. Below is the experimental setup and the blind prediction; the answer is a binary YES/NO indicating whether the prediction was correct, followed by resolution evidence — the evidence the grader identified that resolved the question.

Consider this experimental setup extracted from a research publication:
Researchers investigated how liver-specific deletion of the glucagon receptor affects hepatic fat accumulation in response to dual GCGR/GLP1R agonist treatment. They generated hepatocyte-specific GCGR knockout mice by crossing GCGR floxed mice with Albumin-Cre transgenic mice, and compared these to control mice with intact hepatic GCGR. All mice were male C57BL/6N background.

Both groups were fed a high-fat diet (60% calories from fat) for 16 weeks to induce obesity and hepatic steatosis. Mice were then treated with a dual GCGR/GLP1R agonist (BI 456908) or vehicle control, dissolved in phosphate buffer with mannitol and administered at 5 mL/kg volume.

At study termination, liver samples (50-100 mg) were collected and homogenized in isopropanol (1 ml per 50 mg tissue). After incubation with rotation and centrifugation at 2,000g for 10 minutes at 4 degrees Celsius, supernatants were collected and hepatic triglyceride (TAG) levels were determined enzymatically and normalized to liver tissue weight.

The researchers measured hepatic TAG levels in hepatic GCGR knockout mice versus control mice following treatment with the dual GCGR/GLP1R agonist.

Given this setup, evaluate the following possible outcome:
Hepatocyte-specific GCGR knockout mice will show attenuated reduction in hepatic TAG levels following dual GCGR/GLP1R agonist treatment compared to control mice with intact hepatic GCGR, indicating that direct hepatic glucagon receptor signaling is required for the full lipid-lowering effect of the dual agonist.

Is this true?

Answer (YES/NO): YES